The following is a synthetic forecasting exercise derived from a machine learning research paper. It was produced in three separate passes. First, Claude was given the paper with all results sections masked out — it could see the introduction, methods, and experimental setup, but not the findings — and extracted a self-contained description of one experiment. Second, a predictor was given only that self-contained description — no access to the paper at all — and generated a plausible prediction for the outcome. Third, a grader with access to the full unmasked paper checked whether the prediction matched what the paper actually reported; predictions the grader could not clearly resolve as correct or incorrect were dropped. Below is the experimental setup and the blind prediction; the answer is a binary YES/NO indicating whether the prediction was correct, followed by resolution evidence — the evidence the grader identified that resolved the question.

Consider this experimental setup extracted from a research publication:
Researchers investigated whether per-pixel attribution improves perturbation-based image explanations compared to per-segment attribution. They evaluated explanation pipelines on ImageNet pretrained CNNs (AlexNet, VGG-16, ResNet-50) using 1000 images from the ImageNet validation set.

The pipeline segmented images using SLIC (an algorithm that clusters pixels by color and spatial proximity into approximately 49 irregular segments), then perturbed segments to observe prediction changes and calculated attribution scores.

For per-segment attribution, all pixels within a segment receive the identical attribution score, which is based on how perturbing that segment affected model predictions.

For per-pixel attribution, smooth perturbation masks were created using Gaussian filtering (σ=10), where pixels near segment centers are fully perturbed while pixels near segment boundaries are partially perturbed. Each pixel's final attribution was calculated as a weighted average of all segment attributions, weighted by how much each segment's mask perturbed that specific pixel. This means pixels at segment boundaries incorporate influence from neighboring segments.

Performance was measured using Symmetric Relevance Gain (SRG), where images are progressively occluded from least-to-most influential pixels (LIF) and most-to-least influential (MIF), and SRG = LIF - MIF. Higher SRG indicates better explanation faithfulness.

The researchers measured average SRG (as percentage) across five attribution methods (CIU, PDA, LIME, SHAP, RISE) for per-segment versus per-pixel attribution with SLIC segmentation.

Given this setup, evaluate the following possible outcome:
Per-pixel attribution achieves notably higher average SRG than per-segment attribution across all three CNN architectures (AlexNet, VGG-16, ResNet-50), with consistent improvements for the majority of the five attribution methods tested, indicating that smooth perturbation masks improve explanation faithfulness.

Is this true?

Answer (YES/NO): YES